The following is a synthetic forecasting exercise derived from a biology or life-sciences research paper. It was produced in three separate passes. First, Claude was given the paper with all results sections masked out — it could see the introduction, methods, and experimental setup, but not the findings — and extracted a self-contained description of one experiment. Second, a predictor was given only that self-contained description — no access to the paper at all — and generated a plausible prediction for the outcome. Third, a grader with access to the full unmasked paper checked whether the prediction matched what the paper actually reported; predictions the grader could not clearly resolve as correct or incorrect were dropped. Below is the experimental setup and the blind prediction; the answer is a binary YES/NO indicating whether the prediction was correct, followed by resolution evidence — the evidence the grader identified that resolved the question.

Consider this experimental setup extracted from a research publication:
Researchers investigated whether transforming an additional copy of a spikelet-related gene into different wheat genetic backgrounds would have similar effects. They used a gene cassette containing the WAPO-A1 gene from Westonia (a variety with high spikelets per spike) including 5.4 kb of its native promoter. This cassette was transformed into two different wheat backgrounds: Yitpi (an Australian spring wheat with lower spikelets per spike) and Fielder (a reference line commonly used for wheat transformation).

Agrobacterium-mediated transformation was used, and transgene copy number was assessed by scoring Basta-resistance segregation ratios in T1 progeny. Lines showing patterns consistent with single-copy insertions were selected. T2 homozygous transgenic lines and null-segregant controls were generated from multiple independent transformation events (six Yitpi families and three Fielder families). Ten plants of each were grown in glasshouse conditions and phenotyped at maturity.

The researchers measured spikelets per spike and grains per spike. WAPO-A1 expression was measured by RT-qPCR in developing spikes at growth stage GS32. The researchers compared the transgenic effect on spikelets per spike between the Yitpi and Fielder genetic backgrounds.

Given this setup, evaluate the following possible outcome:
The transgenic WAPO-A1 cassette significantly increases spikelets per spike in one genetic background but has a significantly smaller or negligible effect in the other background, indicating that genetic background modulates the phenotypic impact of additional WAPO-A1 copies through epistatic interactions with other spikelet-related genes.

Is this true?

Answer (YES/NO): NO